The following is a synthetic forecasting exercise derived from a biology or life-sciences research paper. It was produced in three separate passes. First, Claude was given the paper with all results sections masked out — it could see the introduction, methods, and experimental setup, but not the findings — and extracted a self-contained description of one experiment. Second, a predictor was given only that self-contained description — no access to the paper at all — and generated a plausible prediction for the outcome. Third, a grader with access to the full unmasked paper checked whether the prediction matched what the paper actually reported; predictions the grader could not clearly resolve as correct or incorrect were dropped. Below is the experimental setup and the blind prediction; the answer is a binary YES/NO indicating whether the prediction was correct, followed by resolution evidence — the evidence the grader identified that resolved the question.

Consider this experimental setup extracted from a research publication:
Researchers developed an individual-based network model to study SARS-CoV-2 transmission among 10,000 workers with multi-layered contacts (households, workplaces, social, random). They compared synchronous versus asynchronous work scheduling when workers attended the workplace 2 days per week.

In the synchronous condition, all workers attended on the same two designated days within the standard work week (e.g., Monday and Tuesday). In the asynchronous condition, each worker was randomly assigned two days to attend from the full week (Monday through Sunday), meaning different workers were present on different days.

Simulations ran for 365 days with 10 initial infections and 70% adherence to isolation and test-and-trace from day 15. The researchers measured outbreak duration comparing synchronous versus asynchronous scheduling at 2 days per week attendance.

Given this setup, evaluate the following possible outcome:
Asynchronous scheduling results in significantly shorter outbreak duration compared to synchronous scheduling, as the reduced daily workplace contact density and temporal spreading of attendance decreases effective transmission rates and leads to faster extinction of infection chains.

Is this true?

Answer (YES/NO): NO